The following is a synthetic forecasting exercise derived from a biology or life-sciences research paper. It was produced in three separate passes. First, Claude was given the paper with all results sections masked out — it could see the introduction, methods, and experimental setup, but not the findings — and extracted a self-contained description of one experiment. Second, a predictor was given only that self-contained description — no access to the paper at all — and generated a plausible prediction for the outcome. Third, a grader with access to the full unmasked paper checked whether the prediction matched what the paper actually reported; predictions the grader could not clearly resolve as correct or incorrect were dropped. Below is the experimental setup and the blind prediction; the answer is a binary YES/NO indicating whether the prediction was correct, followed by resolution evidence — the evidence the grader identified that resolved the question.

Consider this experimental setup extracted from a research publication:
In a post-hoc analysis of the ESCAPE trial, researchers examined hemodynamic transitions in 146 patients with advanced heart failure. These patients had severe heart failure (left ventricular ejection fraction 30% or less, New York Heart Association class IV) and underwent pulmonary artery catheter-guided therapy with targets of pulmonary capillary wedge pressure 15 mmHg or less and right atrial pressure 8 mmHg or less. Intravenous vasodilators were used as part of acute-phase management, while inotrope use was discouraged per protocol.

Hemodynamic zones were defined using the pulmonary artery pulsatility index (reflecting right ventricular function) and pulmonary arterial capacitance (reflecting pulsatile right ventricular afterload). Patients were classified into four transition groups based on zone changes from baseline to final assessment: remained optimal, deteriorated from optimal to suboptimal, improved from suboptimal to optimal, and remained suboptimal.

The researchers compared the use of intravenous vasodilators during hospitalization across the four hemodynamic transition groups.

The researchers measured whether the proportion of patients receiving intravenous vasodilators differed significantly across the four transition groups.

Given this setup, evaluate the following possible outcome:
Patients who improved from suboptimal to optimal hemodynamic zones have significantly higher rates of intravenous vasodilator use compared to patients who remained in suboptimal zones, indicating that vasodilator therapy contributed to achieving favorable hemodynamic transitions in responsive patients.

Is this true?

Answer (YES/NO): NO